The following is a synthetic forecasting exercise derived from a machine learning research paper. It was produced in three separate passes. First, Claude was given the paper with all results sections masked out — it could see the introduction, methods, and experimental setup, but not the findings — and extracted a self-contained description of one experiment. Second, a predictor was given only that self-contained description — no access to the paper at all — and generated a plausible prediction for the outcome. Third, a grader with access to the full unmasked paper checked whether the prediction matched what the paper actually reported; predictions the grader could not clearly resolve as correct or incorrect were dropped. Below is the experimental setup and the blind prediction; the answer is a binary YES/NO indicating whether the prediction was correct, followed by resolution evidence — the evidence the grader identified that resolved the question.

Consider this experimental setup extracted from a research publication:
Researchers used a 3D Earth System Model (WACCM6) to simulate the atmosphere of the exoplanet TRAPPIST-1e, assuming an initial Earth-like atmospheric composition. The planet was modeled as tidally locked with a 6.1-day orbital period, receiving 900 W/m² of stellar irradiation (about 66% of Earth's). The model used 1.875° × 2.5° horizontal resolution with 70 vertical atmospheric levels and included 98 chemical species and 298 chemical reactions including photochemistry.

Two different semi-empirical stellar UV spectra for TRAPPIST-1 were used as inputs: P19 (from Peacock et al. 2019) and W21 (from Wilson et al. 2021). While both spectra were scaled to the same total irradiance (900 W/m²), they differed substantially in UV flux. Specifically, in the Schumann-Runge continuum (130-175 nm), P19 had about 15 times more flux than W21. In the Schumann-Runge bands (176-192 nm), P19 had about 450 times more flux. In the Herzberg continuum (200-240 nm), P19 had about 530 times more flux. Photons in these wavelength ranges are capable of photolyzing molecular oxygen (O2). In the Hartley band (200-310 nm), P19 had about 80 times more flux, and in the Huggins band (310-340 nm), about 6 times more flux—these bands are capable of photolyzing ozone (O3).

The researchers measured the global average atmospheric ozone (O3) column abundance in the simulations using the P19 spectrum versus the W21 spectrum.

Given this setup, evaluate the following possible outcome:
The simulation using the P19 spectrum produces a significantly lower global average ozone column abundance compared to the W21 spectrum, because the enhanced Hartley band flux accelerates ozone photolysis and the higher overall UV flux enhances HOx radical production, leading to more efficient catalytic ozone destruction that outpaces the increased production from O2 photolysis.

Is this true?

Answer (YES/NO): NO